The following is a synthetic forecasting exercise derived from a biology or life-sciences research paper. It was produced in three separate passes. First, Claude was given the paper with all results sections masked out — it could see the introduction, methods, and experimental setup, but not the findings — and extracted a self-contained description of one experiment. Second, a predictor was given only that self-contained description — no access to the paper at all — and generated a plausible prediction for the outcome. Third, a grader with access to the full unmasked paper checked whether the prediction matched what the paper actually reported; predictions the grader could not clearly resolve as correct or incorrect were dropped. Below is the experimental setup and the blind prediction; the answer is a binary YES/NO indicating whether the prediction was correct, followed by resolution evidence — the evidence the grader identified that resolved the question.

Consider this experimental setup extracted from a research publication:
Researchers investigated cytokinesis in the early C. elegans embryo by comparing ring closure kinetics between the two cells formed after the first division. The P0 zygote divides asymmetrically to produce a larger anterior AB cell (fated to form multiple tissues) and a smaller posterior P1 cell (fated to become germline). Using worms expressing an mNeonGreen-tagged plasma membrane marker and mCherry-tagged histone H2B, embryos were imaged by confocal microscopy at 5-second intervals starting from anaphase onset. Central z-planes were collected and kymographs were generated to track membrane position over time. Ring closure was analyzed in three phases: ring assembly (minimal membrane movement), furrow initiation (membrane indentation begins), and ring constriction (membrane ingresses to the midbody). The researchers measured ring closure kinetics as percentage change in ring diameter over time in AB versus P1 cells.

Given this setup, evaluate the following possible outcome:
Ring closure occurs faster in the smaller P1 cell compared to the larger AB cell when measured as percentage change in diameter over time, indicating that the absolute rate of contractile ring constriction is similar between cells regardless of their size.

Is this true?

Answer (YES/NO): NO